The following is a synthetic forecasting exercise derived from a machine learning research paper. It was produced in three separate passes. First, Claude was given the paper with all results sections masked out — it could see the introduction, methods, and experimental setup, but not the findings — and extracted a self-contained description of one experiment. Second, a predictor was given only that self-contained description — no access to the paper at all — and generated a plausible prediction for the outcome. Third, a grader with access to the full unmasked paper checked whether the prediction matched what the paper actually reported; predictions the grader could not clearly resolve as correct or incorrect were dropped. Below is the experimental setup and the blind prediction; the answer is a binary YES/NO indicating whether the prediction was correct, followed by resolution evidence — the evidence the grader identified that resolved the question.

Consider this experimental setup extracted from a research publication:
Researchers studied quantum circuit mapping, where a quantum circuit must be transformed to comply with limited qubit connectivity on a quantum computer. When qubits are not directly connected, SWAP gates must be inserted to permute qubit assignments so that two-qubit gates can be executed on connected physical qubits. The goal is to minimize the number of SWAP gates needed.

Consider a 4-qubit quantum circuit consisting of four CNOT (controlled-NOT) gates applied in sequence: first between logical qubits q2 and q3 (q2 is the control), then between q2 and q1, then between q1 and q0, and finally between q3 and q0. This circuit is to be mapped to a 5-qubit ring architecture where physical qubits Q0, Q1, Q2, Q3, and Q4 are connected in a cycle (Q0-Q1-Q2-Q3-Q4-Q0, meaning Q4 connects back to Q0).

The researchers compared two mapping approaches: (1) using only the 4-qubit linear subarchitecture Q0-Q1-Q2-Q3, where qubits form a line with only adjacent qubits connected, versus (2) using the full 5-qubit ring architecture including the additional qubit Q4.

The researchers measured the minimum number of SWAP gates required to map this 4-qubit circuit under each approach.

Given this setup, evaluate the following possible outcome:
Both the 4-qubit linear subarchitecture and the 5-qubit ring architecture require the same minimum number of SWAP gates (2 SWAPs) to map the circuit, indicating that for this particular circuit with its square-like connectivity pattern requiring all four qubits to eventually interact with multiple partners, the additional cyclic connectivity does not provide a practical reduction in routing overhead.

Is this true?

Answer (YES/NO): NO